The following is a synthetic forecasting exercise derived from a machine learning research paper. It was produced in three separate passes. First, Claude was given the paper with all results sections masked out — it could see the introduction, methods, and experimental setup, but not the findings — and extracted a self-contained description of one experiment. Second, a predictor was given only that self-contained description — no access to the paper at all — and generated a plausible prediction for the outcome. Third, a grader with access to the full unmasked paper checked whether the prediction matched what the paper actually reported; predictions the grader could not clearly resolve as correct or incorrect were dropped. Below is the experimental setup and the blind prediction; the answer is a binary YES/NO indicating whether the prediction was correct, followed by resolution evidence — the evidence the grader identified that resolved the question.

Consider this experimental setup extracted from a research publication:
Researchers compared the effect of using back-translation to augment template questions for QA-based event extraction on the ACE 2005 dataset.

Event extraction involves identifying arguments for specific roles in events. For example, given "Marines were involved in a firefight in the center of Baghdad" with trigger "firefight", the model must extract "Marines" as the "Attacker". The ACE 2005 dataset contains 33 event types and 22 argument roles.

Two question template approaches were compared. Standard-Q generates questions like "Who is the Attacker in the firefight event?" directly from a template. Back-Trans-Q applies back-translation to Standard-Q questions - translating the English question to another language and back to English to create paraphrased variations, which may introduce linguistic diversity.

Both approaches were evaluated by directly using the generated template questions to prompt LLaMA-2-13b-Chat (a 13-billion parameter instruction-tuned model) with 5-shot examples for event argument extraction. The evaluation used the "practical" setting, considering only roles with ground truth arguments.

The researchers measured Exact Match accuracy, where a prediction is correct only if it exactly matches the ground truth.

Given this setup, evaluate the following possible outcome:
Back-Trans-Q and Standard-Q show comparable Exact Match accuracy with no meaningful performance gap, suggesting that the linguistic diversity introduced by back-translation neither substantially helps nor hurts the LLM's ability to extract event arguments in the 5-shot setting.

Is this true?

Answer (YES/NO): NO